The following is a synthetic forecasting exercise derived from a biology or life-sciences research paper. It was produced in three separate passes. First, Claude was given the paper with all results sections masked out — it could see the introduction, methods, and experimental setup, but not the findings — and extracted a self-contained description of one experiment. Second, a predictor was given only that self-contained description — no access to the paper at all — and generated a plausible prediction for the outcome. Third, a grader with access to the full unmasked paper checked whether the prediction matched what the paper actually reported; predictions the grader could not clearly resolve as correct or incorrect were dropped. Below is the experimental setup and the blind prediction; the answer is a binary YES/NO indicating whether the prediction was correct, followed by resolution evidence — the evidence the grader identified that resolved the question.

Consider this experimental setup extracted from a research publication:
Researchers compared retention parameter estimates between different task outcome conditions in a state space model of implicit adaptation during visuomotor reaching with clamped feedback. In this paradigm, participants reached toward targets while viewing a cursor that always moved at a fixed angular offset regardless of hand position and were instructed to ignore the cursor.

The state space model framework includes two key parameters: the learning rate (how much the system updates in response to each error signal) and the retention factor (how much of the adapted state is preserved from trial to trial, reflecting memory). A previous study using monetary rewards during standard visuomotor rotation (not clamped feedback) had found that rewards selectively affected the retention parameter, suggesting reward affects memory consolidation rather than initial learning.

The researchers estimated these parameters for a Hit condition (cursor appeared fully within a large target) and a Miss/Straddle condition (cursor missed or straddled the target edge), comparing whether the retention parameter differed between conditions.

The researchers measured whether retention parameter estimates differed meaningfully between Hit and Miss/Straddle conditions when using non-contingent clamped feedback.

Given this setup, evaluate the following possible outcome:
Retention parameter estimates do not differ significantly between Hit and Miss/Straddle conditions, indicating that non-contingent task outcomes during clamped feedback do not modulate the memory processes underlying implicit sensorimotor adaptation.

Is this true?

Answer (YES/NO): YES